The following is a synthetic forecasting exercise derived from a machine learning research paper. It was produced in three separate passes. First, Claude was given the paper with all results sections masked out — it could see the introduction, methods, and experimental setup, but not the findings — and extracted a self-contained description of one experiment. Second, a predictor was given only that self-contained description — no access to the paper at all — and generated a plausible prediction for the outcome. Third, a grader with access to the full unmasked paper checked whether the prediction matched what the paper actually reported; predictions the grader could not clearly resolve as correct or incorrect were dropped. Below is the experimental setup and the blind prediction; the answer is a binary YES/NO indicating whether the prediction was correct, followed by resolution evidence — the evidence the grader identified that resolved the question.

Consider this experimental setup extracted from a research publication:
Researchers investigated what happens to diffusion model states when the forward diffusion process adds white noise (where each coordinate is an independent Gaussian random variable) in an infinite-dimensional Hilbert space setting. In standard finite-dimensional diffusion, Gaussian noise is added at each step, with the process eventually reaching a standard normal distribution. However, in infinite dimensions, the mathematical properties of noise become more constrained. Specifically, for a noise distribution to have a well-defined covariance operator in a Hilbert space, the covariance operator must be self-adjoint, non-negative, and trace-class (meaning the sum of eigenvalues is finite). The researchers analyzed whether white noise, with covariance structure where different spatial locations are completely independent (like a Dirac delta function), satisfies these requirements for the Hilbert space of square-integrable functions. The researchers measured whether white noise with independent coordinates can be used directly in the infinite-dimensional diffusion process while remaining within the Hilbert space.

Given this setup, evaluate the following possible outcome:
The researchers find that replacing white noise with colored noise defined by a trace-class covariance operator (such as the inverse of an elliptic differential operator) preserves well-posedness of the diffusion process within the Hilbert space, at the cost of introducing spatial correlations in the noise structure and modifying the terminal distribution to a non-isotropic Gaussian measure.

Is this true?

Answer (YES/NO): YES